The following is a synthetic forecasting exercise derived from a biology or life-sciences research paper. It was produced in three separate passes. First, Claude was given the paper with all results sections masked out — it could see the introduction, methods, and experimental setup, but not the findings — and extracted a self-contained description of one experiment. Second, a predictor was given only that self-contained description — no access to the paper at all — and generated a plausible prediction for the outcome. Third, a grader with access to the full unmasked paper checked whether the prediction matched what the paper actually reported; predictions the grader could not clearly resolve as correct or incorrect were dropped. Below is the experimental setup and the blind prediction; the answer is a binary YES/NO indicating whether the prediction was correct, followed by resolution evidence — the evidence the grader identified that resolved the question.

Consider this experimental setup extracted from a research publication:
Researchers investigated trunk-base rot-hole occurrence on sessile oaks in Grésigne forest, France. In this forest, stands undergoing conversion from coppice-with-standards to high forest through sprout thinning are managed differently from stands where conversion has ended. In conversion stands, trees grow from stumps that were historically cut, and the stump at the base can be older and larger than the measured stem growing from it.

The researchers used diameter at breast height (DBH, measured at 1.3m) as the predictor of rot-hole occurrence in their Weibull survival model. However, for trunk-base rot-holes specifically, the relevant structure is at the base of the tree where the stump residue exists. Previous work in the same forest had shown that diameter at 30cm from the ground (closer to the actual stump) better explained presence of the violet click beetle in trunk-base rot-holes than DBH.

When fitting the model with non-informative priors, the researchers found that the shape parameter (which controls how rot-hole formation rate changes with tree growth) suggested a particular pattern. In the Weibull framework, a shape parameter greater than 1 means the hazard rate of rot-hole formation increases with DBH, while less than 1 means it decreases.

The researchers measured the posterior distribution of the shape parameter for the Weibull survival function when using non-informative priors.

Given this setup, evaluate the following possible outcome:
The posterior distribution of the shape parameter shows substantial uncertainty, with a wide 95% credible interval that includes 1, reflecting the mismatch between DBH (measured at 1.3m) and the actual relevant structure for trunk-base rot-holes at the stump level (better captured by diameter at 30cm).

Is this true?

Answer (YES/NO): NO